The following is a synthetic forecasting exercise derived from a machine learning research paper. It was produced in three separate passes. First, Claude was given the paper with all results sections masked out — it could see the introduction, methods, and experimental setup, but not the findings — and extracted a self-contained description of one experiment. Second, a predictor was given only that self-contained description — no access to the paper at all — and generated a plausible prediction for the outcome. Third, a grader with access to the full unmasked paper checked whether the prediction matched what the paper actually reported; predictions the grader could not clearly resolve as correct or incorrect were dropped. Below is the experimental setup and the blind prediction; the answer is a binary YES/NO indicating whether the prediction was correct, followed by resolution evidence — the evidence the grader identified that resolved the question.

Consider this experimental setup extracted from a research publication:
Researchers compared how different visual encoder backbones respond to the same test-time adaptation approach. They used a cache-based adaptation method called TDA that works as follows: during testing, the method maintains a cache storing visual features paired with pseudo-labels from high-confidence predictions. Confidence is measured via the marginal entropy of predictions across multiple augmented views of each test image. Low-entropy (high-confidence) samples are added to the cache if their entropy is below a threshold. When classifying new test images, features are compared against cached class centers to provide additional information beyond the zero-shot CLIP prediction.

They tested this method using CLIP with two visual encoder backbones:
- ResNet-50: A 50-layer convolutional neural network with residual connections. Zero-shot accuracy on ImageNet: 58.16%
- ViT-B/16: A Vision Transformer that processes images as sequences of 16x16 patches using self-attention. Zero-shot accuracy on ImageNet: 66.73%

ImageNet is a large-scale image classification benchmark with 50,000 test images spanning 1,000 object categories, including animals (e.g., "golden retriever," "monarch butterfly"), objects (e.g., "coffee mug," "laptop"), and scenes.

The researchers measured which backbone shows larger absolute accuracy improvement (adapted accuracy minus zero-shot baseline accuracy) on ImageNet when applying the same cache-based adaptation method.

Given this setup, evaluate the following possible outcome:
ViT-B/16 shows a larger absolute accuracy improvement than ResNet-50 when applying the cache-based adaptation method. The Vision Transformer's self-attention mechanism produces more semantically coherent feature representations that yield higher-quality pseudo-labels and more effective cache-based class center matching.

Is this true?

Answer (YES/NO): NO